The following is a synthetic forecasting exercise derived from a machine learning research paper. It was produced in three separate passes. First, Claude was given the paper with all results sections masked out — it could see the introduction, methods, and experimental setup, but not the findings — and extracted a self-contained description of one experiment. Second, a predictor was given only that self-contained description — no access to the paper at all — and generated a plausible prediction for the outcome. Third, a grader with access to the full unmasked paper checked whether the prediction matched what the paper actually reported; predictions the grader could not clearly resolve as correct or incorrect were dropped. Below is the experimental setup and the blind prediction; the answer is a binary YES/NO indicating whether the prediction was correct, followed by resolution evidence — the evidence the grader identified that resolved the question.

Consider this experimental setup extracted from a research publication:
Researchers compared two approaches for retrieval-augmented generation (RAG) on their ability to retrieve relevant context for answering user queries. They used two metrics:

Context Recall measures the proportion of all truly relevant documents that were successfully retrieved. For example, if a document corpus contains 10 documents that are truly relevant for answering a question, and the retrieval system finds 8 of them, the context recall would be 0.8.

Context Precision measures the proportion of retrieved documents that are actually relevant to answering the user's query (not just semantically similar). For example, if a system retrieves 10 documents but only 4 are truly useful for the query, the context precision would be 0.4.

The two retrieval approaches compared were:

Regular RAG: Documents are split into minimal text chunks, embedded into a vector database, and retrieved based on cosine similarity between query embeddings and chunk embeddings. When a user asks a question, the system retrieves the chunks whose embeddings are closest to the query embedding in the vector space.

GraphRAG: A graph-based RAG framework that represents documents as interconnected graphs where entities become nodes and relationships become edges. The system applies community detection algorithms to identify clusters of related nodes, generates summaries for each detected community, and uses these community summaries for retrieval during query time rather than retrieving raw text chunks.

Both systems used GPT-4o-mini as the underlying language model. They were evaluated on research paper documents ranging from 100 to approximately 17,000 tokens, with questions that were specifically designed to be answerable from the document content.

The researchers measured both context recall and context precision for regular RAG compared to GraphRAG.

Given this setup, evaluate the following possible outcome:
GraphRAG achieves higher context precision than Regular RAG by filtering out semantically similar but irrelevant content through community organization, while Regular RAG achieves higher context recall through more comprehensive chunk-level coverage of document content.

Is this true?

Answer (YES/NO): YES